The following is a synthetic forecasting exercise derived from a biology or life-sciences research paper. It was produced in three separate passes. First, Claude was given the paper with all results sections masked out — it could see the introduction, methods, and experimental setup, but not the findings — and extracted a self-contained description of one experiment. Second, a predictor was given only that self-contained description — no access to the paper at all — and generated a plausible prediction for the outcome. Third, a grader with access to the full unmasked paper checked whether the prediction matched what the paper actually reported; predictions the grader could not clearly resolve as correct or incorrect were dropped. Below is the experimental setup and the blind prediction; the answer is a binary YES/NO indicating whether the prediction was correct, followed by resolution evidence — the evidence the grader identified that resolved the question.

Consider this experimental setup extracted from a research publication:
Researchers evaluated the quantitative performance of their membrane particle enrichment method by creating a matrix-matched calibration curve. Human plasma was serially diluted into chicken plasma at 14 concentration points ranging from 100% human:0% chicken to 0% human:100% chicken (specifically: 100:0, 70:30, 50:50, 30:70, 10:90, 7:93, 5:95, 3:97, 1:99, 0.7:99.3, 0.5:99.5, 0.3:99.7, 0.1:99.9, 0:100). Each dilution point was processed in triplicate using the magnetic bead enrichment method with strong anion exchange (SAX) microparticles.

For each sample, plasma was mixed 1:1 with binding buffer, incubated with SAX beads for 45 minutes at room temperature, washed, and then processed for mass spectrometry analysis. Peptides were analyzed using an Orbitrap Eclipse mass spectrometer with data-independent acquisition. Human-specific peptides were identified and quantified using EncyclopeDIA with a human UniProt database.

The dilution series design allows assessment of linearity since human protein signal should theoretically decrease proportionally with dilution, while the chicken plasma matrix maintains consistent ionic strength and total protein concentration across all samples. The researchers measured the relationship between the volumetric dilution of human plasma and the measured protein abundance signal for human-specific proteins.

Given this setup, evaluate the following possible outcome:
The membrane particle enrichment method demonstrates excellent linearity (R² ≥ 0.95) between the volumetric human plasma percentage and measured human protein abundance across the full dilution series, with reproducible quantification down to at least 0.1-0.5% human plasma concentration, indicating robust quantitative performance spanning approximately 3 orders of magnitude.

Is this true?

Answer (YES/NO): NO